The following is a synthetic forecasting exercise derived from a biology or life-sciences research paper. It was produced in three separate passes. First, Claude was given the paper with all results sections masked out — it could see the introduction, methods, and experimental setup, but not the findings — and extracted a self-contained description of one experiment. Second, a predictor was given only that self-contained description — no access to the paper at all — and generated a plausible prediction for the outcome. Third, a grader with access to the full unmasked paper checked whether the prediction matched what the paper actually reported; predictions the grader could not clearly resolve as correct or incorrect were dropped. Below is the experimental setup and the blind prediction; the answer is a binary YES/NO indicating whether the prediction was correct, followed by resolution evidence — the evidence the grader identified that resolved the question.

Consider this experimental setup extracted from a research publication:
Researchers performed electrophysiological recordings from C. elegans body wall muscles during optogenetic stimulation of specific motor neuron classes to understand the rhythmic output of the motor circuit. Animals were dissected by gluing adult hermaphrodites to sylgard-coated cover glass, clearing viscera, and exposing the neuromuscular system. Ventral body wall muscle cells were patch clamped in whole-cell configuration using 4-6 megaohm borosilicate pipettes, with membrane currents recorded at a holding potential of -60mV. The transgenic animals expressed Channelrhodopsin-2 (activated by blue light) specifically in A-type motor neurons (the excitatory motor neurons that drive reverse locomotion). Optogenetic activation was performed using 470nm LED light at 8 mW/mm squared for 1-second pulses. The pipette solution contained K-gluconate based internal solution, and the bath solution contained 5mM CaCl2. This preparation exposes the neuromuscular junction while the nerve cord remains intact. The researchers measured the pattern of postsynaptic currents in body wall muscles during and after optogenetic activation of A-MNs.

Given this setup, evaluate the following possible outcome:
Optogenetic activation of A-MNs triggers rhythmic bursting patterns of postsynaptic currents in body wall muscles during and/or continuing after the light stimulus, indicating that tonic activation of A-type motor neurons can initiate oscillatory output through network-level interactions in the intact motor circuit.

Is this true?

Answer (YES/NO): YES